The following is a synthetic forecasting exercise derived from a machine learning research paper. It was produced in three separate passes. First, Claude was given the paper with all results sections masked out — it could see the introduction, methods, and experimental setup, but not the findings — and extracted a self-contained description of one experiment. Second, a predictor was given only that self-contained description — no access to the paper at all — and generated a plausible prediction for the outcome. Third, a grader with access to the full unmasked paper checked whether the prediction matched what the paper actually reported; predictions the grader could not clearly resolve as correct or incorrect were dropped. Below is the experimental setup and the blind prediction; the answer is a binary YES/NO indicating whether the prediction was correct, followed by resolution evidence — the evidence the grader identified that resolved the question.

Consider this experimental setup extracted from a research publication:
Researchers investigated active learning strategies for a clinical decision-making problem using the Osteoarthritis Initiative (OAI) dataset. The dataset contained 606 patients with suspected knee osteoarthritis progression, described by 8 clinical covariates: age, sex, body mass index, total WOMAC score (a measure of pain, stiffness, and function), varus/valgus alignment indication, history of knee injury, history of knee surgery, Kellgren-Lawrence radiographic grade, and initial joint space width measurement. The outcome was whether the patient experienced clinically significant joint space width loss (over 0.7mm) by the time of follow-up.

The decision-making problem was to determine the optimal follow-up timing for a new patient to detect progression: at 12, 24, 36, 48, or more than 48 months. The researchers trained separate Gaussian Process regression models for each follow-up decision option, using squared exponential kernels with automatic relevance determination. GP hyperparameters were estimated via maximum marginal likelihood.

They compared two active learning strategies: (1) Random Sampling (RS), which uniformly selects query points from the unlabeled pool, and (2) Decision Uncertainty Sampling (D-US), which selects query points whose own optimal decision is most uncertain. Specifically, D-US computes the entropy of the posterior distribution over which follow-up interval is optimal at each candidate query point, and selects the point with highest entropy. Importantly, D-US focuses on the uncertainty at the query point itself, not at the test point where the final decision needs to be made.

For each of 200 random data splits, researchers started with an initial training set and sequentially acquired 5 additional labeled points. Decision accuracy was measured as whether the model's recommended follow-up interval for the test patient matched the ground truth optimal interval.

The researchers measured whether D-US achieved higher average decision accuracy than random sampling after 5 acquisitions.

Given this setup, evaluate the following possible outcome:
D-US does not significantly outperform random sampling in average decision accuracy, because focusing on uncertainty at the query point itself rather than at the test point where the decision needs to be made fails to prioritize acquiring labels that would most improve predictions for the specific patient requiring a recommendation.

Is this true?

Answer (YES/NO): YES